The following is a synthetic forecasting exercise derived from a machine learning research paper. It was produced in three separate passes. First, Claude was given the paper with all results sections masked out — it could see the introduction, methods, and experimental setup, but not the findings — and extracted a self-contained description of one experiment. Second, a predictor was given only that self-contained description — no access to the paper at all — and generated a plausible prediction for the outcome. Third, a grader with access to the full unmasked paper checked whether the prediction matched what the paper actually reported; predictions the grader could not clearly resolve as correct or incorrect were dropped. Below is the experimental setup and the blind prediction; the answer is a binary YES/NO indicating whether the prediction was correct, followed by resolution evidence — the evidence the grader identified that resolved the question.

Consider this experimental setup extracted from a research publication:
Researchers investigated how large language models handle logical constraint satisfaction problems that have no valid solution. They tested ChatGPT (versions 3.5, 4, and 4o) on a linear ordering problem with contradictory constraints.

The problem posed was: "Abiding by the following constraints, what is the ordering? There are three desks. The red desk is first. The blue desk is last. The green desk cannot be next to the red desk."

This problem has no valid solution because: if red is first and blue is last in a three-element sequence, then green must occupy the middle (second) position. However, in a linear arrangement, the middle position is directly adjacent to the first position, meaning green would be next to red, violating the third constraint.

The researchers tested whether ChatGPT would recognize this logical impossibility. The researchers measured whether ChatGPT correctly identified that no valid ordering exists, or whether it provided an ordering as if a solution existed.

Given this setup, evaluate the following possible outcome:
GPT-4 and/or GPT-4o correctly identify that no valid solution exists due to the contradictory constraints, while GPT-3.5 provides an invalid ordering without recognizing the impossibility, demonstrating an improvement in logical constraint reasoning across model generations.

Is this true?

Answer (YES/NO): NO